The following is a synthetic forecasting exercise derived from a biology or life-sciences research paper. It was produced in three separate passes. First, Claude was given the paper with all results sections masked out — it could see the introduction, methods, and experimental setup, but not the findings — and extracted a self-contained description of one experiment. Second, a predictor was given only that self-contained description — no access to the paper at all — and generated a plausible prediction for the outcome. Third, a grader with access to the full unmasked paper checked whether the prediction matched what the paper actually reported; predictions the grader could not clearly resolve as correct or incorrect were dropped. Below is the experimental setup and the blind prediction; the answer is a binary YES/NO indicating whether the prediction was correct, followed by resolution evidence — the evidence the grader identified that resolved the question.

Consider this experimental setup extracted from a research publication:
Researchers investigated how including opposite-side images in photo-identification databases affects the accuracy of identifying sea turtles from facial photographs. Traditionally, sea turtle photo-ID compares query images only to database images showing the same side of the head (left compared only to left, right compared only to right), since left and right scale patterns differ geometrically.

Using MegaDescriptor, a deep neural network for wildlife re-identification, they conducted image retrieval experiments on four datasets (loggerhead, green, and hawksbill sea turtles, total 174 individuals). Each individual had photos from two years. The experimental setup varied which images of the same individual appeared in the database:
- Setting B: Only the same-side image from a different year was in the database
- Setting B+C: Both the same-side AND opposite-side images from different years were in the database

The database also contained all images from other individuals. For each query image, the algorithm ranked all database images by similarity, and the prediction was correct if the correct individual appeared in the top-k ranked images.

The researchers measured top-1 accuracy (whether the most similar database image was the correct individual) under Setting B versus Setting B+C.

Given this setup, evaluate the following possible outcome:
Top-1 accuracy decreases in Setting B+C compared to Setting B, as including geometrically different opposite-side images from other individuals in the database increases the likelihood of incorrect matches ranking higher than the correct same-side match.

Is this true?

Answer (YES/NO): NO